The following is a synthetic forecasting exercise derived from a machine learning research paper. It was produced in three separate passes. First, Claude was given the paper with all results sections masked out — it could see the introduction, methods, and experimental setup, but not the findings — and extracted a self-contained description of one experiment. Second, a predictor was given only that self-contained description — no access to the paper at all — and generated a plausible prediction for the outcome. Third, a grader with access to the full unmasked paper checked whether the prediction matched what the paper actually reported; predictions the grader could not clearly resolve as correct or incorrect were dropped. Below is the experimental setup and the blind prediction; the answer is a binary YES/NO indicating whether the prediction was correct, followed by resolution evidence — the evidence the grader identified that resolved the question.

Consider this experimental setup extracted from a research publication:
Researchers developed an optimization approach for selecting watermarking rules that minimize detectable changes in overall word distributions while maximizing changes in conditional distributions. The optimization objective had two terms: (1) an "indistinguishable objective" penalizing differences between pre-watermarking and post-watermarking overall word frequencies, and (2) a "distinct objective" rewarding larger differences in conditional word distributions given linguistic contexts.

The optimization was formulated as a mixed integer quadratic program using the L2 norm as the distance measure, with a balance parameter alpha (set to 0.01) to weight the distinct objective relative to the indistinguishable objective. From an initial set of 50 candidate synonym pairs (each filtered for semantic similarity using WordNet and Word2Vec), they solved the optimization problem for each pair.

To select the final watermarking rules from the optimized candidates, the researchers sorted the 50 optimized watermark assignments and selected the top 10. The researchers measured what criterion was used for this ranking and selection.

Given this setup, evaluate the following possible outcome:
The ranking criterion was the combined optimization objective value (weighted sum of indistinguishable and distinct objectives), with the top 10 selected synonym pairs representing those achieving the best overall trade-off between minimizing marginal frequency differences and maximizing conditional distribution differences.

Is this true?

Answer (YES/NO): NO